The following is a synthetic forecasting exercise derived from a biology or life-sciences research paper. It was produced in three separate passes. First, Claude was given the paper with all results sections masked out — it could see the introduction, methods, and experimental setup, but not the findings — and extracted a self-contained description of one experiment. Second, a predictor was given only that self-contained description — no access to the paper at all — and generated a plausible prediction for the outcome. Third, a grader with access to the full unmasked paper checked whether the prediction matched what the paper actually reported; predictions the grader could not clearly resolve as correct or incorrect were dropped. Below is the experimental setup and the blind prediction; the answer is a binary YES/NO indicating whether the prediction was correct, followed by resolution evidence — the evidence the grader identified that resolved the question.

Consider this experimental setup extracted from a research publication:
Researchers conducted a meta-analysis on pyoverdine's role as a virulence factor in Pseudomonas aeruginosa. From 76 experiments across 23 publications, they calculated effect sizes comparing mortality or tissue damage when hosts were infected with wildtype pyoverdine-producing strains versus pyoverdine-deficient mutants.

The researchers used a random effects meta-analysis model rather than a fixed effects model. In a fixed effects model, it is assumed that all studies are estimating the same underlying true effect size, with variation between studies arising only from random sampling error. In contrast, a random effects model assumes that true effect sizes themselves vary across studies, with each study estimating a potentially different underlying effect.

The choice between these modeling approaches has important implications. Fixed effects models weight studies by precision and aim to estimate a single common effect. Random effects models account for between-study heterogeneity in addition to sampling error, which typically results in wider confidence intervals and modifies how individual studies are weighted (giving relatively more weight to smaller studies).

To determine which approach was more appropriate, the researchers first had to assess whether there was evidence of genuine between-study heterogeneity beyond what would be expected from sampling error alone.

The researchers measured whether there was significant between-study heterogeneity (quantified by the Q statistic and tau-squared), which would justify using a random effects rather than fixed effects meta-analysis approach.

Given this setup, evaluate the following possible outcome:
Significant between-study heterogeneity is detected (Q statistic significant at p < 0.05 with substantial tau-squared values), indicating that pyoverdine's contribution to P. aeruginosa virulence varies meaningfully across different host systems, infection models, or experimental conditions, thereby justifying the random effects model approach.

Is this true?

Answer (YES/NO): YES